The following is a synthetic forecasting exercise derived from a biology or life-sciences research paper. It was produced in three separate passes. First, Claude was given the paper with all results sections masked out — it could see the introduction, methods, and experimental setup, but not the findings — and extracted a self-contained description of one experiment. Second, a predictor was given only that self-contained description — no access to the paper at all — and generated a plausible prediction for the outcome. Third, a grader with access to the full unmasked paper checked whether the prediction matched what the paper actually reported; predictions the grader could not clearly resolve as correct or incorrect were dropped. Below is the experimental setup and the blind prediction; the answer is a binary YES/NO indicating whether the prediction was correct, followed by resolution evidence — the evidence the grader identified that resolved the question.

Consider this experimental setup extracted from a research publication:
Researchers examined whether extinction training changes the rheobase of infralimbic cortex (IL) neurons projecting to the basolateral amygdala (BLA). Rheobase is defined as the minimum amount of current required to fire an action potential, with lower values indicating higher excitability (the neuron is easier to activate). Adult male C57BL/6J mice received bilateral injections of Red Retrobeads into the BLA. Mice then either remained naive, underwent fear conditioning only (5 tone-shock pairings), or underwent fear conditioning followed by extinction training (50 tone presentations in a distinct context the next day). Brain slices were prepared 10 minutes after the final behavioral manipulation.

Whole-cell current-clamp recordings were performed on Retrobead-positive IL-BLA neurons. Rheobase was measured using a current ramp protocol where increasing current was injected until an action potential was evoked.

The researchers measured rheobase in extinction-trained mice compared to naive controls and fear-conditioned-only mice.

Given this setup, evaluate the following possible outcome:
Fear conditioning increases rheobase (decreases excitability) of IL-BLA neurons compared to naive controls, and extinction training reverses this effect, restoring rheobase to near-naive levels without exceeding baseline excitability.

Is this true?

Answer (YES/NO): NO